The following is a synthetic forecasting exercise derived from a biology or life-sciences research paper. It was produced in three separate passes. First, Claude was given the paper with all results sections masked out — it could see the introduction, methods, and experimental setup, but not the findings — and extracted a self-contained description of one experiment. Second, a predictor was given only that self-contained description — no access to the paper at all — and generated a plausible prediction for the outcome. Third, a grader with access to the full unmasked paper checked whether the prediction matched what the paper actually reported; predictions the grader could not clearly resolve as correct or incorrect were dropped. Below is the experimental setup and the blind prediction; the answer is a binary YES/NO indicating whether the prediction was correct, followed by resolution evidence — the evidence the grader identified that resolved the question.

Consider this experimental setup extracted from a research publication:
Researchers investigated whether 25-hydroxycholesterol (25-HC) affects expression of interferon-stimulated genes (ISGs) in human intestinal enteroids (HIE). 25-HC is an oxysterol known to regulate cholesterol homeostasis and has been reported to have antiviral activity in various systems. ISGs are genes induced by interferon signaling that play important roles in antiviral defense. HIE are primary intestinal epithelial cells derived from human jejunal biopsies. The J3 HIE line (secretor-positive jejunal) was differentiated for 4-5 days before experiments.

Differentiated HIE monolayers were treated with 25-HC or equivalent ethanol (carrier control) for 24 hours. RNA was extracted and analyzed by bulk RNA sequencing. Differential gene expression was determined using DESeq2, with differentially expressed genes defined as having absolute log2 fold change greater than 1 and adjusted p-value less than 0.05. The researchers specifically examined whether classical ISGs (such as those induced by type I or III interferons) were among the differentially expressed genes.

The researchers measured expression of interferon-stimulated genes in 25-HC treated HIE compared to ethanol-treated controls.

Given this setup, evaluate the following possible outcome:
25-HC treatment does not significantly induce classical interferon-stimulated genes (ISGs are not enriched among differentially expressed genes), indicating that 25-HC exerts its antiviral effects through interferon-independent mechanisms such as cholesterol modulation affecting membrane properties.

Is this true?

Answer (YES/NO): YES